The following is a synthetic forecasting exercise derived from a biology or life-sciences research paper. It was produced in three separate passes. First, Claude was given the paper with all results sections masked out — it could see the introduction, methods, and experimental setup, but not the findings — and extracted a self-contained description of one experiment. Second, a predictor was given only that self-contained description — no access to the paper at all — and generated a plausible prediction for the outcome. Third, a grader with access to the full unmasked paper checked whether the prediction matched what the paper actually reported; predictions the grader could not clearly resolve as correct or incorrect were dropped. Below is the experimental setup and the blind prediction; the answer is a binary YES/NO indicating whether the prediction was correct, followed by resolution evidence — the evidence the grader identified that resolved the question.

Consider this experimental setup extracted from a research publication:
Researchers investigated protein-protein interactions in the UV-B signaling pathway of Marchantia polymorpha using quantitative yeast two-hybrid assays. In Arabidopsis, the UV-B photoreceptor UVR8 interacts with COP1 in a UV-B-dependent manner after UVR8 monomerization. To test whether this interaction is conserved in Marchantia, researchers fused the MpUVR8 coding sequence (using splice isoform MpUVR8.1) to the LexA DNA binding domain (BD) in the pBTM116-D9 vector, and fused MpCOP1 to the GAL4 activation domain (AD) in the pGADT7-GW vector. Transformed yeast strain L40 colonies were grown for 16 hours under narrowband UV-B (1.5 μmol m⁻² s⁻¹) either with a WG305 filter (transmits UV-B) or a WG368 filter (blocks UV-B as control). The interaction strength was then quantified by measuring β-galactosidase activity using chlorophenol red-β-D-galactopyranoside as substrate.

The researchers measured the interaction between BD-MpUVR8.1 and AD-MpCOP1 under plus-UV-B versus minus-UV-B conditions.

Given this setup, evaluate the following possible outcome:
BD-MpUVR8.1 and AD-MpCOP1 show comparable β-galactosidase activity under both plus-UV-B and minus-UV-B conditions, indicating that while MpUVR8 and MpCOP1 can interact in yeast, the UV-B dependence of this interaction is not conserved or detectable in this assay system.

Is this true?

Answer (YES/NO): NO